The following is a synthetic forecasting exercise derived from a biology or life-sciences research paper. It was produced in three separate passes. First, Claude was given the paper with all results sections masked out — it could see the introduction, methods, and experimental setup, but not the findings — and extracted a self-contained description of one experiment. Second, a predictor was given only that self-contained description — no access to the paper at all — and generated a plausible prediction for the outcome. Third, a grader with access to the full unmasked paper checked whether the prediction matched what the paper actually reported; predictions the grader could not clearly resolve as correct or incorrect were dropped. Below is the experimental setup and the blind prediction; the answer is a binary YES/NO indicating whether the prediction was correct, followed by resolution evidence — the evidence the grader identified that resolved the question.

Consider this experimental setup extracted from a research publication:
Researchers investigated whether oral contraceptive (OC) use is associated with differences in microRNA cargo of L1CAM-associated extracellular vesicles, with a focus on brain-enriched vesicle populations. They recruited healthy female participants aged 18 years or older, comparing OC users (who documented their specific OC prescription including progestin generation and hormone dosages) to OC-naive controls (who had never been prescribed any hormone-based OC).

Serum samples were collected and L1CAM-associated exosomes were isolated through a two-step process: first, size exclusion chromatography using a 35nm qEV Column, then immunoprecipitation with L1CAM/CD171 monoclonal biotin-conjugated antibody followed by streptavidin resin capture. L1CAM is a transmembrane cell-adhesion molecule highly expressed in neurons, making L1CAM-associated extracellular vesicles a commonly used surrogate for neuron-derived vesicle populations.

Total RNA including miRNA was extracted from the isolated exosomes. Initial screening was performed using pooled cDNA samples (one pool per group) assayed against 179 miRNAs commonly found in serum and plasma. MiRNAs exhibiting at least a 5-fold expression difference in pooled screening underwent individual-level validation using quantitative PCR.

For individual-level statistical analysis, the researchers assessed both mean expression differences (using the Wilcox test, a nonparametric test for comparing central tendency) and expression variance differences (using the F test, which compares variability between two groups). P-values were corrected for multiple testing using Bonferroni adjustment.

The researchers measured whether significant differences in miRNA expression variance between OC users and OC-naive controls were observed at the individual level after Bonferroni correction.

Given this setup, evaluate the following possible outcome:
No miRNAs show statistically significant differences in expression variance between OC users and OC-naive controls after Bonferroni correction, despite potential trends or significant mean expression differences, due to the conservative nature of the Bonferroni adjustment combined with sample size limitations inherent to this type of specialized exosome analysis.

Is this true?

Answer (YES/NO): NO